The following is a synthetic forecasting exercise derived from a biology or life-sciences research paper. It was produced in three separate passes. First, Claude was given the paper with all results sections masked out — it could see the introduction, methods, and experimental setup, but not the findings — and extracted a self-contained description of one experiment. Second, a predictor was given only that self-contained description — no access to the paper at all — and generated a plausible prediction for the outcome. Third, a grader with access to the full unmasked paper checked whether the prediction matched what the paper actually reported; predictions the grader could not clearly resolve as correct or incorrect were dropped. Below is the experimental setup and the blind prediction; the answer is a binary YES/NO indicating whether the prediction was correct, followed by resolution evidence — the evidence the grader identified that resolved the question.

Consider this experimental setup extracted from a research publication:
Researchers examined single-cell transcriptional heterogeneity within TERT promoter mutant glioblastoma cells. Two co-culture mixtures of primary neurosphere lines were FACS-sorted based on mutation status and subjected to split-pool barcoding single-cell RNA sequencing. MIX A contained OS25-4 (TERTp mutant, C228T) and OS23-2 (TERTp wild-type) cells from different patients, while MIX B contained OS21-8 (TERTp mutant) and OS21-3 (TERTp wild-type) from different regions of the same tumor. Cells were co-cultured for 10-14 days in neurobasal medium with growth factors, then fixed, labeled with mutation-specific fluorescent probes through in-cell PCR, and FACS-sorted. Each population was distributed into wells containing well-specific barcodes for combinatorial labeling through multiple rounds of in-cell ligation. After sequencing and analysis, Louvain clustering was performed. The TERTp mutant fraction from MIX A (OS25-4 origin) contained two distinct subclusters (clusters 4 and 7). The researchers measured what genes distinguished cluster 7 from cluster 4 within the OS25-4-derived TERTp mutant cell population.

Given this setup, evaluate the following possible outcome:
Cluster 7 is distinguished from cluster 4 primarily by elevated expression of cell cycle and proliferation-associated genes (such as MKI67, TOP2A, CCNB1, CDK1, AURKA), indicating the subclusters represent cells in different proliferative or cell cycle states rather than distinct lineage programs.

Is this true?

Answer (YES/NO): NO